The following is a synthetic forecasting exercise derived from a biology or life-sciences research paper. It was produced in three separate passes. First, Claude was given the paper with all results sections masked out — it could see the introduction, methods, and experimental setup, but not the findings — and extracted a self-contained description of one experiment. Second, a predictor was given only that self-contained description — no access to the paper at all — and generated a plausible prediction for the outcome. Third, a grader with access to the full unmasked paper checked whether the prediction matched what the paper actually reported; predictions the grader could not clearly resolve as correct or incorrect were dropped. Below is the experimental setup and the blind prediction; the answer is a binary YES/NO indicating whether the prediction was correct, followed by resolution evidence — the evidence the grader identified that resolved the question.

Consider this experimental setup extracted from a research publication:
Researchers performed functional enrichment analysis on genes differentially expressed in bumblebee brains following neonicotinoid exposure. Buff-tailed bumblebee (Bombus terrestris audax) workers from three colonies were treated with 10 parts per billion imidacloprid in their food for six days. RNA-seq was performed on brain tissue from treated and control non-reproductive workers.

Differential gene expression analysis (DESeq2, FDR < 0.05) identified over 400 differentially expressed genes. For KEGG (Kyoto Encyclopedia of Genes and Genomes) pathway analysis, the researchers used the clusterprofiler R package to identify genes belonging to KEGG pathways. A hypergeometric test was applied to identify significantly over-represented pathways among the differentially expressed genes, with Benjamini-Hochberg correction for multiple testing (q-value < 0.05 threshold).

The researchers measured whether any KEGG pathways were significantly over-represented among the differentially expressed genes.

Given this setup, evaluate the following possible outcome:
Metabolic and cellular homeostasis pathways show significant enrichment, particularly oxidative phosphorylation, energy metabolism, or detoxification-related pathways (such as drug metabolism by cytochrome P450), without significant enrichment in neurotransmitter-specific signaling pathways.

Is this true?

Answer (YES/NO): NO